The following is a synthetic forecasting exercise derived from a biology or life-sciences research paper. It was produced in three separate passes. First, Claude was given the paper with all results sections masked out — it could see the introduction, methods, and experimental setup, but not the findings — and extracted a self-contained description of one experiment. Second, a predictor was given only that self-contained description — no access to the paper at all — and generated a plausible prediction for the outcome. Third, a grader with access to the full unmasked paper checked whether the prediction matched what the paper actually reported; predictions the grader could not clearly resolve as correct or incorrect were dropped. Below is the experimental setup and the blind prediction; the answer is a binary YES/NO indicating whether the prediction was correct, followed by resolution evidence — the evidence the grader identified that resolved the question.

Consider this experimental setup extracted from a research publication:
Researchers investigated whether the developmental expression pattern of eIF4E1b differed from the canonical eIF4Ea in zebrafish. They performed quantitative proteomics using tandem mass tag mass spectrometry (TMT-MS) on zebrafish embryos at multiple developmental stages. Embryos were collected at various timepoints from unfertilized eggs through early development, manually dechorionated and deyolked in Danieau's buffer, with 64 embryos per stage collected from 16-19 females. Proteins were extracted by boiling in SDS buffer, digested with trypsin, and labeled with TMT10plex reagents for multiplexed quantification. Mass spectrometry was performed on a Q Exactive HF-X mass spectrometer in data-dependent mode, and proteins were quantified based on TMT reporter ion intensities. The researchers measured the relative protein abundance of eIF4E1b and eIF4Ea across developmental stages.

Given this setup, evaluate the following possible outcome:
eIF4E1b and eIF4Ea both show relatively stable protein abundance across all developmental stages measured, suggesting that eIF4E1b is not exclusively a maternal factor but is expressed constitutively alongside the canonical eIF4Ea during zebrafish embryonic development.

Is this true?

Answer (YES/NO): NO